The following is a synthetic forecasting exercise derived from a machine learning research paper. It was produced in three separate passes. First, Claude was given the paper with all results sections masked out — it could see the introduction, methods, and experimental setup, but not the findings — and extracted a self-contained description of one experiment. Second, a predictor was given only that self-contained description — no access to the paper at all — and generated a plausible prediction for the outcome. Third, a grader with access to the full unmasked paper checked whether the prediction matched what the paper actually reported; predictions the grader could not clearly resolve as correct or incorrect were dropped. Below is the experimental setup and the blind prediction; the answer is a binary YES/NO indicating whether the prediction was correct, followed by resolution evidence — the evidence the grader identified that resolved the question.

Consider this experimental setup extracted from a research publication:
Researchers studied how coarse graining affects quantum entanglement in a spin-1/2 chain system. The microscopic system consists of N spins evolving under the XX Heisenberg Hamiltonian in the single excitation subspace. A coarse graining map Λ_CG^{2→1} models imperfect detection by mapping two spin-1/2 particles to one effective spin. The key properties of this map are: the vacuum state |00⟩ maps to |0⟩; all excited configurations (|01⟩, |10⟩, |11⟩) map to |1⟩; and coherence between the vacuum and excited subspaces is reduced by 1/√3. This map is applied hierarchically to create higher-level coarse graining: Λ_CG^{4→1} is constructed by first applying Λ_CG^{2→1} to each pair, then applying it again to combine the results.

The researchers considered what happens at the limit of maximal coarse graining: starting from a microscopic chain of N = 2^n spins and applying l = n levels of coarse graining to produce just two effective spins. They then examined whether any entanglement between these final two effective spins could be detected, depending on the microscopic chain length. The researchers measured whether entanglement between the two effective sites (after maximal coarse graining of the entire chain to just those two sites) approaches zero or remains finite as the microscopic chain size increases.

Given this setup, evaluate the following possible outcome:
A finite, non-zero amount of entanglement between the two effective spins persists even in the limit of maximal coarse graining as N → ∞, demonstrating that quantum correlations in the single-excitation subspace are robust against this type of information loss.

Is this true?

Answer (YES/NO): NO